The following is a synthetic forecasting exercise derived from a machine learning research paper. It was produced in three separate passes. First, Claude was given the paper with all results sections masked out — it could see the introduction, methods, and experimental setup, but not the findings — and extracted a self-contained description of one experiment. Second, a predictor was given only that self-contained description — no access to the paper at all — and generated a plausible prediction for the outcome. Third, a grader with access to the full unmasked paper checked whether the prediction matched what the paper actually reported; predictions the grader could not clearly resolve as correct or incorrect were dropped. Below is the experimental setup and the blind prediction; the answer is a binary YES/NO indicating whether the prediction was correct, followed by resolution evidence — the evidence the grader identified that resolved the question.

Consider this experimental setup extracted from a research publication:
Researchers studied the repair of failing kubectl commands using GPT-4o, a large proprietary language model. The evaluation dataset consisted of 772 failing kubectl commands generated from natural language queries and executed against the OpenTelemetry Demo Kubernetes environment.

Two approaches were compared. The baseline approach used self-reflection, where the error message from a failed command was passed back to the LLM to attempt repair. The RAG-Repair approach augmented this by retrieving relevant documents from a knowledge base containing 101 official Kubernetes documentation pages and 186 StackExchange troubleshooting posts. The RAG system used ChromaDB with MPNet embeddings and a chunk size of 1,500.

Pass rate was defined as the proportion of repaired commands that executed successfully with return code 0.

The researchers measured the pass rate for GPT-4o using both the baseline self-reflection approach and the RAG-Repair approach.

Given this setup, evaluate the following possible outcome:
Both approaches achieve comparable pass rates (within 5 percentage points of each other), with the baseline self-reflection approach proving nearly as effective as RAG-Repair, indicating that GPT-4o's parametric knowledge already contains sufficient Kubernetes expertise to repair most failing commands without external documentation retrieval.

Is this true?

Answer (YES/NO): NO